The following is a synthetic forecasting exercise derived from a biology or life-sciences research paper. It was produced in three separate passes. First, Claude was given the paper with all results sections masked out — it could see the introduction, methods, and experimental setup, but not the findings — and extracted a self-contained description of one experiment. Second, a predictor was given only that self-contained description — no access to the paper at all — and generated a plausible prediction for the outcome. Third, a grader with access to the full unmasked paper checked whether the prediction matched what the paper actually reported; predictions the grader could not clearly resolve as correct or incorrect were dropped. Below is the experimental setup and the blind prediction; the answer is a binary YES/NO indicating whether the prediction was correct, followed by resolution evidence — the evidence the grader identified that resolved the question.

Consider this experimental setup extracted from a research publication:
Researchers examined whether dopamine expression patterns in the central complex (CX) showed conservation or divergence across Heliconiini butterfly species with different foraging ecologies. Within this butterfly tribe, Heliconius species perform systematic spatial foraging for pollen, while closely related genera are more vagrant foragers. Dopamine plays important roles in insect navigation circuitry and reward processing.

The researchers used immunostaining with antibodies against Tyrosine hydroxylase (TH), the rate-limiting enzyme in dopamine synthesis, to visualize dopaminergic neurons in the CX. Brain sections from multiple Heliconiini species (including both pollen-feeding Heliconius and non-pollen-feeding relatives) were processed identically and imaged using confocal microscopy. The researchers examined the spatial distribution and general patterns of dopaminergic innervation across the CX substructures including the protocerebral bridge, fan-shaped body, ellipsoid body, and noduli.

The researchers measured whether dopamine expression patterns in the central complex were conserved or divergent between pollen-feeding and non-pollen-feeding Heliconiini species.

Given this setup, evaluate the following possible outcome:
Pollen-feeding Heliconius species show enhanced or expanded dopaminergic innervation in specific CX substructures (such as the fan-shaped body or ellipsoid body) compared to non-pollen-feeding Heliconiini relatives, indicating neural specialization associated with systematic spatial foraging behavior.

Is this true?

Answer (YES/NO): NO